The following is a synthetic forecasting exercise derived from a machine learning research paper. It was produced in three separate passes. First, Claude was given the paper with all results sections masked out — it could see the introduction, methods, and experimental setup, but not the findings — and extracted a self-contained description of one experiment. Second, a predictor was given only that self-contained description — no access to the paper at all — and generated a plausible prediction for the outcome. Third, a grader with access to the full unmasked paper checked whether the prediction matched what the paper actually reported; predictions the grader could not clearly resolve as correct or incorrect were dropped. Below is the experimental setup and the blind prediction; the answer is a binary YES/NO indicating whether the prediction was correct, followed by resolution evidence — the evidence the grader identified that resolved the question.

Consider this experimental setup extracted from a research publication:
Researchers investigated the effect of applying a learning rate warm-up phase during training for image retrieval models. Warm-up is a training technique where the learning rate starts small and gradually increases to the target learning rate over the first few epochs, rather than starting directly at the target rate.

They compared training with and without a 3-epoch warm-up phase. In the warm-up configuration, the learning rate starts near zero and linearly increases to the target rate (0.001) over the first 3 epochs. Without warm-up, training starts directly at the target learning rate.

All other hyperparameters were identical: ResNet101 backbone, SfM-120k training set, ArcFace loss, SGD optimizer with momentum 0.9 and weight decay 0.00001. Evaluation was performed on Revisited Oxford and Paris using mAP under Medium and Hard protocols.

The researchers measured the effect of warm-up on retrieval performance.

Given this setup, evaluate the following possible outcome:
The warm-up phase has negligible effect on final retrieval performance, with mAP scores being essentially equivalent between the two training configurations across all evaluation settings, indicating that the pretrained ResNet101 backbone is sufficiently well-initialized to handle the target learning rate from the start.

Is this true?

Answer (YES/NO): NO